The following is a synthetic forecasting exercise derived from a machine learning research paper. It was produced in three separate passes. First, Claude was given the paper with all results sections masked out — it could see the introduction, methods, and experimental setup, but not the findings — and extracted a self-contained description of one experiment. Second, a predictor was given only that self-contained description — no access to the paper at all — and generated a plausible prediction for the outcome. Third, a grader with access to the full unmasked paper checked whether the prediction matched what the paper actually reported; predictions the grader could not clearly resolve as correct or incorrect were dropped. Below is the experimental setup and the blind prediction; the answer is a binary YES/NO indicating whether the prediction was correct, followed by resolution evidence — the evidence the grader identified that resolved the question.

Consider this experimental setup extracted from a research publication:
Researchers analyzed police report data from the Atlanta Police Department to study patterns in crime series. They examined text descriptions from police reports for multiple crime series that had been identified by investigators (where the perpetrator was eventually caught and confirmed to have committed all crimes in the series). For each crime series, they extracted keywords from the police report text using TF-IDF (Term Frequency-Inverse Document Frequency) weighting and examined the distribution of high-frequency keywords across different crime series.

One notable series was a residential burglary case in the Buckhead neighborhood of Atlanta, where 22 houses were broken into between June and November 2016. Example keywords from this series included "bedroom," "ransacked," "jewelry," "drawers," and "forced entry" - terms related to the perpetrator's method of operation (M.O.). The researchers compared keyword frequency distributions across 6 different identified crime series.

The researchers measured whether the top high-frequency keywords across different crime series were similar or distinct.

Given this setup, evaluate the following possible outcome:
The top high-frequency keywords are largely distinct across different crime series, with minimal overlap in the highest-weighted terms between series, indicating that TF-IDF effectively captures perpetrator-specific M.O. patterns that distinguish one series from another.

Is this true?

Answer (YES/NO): YES